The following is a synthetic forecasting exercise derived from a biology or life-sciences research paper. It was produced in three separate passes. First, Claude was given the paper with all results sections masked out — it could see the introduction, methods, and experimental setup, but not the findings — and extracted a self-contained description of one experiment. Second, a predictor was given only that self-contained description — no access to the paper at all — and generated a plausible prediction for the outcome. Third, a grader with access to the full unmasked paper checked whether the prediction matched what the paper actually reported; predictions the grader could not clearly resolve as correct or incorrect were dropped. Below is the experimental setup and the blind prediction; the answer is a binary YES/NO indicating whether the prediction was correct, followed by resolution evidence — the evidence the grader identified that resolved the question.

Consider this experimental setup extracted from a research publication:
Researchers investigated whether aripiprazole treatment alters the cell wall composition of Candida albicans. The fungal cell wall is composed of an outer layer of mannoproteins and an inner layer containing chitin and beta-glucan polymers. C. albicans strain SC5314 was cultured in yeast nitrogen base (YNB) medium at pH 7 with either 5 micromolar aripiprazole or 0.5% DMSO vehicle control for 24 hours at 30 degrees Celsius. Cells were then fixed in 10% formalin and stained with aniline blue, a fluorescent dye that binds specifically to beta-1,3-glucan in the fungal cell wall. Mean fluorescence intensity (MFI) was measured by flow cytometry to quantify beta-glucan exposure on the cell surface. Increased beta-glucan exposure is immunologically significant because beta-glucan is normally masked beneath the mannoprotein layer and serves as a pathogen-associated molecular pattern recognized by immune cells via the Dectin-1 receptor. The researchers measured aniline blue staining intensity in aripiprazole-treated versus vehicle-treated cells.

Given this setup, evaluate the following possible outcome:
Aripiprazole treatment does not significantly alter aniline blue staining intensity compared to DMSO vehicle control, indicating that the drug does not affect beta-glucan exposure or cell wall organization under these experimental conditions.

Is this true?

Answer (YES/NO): YES